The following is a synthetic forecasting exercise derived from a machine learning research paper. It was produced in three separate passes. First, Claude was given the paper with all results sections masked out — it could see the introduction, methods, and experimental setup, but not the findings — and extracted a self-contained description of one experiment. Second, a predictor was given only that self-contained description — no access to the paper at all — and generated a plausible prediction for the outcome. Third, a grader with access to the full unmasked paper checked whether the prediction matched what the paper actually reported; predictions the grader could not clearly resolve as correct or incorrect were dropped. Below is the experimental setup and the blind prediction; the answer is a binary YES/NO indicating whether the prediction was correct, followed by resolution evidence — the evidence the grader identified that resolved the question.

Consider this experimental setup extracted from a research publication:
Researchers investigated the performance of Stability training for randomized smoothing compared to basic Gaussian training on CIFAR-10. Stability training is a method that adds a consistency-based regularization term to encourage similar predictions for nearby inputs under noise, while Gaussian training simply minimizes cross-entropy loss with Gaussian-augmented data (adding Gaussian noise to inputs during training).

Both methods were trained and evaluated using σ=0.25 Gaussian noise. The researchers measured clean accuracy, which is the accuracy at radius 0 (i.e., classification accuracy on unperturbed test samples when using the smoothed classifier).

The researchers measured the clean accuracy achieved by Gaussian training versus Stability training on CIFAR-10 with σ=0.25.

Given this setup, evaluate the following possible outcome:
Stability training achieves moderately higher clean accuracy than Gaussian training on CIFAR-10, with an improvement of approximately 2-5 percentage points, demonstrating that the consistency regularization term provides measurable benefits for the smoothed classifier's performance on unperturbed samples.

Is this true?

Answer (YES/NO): NO